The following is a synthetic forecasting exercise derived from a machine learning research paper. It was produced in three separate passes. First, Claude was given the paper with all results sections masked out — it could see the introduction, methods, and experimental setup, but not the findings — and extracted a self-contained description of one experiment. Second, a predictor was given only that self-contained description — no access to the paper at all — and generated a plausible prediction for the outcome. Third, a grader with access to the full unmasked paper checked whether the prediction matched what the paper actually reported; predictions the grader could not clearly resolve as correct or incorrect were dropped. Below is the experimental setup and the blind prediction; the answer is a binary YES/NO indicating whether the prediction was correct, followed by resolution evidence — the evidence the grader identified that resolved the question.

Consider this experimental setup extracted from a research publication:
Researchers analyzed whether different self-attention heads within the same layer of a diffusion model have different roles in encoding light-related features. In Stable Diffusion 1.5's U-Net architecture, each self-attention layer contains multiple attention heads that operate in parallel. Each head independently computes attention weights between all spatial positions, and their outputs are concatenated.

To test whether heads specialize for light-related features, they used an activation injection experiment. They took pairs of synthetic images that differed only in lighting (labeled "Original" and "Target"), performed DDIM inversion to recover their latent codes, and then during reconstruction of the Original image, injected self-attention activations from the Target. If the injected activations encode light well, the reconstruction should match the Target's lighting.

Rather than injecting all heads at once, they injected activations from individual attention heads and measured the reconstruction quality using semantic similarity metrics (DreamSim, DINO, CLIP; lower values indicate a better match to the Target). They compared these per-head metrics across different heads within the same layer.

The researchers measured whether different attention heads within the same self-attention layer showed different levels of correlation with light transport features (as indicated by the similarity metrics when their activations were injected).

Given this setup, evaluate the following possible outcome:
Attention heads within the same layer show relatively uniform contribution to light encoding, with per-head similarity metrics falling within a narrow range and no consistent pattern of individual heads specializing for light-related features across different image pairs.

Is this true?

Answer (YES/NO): NO